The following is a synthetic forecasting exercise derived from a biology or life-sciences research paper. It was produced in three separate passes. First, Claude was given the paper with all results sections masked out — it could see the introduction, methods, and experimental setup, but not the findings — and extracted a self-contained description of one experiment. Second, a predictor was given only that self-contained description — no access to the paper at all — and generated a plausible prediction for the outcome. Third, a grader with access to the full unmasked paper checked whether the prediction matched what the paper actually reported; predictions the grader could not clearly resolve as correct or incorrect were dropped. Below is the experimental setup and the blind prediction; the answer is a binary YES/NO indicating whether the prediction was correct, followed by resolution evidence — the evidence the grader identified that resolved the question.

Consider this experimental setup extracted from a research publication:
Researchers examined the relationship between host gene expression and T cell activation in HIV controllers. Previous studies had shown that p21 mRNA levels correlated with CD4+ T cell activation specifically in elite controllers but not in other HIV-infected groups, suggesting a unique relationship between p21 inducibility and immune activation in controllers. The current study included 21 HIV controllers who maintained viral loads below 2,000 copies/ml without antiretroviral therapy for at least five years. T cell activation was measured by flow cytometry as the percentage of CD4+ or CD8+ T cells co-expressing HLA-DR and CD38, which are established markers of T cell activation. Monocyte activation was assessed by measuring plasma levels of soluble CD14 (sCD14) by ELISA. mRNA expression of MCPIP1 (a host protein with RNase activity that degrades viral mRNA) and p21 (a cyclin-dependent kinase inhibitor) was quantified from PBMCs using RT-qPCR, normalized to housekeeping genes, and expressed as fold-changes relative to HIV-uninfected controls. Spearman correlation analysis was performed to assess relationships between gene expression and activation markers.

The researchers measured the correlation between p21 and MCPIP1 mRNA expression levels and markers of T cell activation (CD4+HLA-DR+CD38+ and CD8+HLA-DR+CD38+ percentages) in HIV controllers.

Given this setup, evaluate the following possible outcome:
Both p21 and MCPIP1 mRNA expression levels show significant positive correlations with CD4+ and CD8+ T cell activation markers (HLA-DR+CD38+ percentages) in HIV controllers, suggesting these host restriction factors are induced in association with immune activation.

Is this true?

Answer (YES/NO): NO